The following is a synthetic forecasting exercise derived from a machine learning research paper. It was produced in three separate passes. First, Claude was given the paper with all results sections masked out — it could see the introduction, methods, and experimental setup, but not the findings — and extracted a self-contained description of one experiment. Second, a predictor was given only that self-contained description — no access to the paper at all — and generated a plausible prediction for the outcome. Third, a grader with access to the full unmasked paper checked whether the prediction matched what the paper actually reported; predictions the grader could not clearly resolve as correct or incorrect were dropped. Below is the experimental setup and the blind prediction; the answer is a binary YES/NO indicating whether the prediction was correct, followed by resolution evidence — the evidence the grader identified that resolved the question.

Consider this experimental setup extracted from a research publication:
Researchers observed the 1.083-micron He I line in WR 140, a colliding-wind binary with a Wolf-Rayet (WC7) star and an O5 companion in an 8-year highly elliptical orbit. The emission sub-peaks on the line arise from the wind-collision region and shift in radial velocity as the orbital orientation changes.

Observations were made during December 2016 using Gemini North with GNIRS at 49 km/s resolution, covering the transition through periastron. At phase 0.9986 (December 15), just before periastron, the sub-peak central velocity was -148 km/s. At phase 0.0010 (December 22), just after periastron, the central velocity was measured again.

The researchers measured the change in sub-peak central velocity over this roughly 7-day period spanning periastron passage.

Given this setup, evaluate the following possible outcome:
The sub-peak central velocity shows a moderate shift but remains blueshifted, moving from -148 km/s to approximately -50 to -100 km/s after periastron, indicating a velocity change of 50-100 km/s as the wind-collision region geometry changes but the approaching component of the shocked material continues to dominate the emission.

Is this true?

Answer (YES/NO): NO